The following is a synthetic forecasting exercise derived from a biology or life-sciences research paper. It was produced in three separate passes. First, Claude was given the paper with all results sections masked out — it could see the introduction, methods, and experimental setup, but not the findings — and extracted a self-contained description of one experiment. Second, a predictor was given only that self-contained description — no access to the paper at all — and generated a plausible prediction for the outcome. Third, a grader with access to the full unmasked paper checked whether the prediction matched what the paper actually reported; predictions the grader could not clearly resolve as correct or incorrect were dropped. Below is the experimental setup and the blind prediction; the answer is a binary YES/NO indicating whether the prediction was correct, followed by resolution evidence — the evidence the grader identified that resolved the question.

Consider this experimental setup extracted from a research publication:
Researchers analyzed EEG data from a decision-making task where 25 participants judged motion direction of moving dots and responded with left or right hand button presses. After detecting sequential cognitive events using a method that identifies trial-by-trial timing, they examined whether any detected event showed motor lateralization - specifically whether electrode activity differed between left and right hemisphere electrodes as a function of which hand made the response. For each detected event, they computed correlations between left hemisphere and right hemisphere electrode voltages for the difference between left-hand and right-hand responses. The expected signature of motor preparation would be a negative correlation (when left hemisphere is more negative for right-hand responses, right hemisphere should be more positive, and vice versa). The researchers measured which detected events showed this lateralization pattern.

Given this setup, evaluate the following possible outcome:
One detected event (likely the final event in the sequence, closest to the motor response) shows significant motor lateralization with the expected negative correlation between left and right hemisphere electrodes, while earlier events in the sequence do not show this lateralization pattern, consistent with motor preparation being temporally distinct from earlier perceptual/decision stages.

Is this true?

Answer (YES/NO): YES